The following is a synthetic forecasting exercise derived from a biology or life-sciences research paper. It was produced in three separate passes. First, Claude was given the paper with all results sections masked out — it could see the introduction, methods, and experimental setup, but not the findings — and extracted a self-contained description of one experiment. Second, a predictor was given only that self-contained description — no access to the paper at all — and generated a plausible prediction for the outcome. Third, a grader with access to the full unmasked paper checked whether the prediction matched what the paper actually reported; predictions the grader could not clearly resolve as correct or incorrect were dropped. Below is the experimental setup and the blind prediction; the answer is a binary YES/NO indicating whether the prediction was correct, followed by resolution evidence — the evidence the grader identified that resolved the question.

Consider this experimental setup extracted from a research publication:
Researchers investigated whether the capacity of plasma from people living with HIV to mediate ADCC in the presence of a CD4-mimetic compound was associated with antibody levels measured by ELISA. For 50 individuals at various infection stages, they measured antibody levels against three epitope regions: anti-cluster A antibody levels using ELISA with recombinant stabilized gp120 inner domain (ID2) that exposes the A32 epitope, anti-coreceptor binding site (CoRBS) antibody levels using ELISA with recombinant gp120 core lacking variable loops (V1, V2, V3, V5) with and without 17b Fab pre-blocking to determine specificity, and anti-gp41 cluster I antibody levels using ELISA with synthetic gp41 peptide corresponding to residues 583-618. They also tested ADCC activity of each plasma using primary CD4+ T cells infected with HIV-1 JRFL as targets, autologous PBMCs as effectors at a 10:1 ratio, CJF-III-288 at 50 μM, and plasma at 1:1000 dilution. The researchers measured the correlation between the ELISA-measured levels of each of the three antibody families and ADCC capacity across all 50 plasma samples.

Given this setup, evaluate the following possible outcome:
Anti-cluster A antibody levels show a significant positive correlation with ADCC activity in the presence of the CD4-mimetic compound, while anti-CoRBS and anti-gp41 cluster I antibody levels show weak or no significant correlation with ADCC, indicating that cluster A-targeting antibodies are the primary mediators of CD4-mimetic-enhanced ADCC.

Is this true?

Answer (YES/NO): NO